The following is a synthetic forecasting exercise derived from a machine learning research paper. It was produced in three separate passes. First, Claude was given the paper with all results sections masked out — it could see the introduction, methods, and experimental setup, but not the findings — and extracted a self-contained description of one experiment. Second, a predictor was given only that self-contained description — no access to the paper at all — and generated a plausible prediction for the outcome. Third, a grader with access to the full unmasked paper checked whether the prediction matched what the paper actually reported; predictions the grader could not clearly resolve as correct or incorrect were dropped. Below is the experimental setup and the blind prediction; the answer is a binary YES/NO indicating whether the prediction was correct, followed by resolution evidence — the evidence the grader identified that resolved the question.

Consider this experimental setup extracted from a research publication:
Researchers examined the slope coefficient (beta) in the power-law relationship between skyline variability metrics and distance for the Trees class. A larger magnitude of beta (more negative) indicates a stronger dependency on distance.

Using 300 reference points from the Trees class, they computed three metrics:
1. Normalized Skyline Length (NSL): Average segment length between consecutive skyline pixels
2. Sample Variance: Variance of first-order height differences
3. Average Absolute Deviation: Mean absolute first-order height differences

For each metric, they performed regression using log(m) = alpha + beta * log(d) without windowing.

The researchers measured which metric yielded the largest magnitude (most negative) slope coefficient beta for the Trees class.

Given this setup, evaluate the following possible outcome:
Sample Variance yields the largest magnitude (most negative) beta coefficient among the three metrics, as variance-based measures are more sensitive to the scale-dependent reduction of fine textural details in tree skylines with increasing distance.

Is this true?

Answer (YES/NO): YES